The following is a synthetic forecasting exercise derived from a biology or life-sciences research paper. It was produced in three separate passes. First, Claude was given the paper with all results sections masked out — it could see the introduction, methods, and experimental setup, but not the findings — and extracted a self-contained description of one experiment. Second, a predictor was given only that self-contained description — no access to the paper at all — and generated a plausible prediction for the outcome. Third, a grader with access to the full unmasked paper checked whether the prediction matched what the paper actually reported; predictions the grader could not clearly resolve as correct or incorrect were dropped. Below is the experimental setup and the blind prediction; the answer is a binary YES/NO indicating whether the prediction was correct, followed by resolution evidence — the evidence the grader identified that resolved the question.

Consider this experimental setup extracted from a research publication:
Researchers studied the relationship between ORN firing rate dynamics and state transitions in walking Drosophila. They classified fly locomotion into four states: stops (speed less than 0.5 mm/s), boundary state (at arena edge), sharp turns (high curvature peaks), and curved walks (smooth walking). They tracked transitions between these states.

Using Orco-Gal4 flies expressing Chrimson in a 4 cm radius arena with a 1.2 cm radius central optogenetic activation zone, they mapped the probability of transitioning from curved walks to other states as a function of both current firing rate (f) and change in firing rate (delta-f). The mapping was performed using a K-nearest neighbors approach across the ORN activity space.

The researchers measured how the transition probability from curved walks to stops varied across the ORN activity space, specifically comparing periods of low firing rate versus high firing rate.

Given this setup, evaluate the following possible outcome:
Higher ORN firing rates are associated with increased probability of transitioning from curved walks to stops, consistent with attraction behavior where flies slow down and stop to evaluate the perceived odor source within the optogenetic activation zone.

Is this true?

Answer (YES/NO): NO